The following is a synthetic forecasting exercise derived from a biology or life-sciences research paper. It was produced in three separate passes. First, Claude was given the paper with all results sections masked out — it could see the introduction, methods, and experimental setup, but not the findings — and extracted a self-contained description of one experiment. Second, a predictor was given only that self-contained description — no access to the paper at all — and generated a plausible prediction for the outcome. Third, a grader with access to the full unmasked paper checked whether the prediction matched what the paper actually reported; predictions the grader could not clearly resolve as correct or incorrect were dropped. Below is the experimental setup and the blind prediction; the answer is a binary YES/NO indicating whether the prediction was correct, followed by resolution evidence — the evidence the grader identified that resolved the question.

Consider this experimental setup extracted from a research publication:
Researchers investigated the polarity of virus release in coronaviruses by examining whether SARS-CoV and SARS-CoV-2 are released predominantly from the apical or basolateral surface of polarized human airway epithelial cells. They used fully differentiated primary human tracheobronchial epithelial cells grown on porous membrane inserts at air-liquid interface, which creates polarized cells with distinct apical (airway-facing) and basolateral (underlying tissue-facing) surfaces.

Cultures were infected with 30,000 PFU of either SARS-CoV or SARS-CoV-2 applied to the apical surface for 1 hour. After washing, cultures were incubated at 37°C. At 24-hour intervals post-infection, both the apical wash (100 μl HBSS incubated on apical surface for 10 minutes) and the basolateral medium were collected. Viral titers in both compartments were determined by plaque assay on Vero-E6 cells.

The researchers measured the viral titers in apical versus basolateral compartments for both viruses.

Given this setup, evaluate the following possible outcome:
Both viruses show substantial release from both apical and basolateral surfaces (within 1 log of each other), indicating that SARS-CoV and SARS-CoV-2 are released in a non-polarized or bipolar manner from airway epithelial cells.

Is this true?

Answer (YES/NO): NO